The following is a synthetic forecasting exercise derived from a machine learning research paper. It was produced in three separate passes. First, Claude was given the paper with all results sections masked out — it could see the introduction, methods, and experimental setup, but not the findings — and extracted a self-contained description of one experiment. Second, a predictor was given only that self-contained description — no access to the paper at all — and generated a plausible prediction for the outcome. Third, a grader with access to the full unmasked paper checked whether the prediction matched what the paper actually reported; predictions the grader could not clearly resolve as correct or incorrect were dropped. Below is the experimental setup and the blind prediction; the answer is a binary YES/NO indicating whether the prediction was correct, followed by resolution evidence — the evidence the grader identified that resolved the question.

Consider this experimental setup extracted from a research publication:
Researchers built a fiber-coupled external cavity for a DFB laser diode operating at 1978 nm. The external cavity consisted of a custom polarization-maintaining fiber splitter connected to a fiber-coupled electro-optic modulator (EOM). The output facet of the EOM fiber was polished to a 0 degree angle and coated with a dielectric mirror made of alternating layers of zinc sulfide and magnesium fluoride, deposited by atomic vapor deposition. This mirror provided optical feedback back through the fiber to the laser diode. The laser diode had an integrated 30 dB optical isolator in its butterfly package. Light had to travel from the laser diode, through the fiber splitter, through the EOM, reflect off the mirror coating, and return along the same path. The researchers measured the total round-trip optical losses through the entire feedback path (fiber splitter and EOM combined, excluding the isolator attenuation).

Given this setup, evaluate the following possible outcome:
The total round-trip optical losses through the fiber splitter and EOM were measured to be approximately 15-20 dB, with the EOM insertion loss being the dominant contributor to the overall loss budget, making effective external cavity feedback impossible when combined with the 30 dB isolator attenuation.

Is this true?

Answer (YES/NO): NO